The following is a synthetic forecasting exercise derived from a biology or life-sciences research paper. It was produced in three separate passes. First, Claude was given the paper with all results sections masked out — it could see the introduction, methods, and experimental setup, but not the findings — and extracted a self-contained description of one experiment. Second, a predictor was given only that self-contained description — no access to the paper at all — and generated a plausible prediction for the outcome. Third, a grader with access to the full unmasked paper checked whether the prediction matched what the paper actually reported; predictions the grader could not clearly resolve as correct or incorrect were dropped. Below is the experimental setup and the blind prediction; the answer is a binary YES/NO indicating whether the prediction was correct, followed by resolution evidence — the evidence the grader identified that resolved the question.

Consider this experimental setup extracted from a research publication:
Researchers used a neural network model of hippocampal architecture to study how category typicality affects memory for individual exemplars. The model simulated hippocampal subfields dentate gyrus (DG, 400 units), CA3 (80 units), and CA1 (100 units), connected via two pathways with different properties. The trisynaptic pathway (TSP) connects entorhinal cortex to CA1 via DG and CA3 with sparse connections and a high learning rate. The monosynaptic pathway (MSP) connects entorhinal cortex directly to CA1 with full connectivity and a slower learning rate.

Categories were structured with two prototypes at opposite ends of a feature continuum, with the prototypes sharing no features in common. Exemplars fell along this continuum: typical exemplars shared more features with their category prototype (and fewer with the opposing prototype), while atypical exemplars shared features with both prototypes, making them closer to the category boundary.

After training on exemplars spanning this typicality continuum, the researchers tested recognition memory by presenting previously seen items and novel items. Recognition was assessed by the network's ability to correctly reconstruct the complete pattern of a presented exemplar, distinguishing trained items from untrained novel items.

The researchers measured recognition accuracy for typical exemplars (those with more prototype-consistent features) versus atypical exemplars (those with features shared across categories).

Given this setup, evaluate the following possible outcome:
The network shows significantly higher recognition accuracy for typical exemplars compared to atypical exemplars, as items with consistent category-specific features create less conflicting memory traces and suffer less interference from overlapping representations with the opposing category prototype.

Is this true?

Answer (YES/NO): NO